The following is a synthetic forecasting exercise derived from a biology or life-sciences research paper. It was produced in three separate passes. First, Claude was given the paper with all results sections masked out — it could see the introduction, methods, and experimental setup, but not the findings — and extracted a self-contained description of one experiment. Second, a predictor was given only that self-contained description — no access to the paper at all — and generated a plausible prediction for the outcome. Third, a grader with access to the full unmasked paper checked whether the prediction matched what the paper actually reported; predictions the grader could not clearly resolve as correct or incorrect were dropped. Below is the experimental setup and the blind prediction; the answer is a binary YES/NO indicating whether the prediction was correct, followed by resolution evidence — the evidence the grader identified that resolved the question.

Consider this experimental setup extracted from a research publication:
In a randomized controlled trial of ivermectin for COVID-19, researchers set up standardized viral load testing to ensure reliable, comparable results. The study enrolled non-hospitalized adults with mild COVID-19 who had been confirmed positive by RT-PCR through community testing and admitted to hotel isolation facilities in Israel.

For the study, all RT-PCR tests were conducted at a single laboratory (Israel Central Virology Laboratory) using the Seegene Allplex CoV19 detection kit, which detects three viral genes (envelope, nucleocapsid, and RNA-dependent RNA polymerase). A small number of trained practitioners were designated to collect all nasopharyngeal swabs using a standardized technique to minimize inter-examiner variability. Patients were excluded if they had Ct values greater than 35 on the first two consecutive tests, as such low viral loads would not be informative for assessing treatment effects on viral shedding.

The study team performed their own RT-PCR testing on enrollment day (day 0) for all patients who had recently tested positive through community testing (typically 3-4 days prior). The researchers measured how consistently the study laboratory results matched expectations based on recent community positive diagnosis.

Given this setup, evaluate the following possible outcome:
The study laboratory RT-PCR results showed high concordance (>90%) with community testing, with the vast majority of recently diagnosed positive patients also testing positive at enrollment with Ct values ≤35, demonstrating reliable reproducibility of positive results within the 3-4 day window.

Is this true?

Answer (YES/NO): NO